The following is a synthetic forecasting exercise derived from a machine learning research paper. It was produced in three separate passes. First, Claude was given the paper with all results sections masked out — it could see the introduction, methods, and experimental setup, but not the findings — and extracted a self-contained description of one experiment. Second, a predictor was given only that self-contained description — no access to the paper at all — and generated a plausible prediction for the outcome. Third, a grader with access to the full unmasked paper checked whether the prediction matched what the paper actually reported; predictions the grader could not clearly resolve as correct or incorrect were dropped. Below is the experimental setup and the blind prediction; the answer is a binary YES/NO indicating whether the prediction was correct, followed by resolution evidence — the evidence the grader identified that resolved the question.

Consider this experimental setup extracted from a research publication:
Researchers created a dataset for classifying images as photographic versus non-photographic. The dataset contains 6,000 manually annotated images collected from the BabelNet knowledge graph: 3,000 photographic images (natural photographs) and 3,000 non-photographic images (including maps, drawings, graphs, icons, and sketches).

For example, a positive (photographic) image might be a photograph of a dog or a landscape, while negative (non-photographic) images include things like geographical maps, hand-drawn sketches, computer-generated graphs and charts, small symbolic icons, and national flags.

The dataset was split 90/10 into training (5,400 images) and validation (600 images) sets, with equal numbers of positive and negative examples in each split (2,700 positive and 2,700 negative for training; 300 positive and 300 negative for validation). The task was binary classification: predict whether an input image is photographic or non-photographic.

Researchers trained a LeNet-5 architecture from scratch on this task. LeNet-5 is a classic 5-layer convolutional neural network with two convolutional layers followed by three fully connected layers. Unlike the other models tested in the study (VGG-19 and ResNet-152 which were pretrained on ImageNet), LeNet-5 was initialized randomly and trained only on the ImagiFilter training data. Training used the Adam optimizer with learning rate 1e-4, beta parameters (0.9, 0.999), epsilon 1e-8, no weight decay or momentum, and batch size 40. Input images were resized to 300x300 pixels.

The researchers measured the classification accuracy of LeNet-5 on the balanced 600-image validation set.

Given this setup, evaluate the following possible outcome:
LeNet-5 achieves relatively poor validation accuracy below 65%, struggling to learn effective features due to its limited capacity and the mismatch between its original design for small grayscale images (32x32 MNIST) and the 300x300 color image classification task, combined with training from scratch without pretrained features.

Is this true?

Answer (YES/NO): NO